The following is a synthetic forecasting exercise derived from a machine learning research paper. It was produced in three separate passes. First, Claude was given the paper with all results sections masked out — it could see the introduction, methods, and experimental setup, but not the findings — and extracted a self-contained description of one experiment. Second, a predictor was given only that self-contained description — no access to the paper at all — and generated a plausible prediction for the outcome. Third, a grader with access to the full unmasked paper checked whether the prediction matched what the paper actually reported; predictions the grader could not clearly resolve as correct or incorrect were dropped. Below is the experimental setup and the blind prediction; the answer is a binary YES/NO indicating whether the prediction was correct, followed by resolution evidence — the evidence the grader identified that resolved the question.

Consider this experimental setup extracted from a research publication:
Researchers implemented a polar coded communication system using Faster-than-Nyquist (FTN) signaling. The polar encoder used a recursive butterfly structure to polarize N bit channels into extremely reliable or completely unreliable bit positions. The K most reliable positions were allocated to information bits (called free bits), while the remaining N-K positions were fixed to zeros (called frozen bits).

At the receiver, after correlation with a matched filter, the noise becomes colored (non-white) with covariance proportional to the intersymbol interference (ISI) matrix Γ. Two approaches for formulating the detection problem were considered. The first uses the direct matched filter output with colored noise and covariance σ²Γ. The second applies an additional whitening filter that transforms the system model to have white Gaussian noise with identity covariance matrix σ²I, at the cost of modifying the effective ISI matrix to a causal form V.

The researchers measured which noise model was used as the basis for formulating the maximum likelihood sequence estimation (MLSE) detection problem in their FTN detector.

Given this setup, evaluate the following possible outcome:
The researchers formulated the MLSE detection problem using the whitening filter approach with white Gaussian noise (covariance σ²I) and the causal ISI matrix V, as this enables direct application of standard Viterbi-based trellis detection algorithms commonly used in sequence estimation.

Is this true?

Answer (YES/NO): YES